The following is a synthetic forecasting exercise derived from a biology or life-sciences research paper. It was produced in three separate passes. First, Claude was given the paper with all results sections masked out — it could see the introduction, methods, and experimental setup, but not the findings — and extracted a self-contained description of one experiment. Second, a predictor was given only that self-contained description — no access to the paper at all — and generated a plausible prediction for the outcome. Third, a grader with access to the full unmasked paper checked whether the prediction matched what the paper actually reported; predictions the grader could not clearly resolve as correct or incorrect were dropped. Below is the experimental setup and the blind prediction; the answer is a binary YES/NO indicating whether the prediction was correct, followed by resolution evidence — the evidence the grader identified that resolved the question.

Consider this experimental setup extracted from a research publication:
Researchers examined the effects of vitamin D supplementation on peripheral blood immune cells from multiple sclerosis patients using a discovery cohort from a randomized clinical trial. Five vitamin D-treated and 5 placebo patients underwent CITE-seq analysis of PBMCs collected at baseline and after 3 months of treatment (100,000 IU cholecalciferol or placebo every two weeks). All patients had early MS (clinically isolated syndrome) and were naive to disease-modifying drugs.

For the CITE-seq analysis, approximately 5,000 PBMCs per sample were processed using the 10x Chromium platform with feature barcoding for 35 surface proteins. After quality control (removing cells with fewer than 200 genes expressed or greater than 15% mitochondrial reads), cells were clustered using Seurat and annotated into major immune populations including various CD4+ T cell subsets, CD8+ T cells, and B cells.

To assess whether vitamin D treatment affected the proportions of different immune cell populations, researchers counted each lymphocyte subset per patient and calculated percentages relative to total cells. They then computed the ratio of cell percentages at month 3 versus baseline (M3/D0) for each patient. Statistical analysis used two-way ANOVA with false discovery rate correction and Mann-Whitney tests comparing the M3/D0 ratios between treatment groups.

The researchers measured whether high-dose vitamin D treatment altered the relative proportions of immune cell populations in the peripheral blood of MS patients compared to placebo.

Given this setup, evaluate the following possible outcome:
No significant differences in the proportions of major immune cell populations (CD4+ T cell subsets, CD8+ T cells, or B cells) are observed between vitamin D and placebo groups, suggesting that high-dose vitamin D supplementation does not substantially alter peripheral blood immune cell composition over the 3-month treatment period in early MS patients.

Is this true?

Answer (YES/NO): NO